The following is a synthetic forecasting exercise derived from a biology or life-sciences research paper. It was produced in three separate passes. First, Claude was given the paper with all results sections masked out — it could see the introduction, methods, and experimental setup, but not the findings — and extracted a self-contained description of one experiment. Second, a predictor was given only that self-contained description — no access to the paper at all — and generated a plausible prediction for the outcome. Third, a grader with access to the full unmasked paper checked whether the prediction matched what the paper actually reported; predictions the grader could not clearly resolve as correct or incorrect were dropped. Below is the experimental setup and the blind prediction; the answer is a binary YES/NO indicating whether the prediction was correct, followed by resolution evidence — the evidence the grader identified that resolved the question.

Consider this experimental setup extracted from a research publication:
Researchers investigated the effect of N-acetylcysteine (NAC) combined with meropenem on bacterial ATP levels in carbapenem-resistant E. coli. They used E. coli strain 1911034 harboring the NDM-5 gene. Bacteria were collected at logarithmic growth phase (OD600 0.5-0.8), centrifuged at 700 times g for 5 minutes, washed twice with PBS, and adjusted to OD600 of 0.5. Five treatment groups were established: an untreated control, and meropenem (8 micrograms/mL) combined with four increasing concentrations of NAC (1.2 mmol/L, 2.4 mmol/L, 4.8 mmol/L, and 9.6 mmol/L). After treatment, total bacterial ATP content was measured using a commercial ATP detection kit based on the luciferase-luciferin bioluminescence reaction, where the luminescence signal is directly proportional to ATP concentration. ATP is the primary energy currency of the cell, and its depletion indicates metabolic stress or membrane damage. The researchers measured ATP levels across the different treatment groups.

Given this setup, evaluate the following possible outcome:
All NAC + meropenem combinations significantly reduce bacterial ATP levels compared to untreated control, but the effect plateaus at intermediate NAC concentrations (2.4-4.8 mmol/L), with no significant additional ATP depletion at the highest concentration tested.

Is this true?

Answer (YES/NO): NO